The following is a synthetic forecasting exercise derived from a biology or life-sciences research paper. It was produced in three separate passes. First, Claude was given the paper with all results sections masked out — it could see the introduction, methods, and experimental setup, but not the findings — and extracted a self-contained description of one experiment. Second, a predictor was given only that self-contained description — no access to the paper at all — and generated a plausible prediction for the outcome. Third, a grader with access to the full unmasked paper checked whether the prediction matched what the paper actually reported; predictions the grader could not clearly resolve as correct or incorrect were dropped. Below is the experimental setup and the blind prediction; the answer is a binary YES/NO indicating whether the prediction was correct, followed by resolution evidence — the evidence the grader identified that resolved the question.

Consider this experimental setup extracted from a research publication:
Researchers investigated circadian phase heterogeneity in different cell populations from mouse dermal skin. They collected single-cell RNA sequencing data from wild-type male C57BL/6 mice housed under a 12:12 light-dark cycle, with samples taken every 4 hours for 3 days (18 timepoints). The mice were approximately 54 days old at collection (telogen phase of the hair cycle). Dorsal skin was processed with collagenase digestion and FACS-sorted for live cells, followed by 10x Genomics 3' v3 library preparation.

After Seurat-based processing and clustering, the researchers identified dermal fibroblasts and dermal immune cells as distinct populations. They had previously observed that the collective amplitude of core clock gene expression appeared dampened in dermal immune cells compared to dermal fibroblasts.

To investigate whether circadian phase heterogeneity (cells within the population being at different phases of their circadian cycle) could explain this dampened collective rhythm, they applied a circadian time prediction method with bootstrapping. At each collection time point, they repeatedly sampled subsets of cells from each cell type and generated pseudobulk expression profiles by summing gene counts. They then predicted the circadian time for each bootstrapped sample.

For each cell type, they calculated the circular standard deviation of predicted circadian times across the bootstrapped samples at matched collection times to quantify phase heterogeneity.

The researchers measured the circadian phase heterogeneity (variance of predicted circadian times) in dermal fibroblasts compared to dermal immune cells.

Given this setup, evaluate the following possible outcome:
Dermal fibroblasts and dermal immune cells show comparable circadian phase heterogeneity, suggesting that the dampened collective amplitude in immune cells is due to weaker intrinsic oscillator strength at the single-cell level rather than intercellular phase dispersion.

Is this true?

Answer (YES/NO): NO